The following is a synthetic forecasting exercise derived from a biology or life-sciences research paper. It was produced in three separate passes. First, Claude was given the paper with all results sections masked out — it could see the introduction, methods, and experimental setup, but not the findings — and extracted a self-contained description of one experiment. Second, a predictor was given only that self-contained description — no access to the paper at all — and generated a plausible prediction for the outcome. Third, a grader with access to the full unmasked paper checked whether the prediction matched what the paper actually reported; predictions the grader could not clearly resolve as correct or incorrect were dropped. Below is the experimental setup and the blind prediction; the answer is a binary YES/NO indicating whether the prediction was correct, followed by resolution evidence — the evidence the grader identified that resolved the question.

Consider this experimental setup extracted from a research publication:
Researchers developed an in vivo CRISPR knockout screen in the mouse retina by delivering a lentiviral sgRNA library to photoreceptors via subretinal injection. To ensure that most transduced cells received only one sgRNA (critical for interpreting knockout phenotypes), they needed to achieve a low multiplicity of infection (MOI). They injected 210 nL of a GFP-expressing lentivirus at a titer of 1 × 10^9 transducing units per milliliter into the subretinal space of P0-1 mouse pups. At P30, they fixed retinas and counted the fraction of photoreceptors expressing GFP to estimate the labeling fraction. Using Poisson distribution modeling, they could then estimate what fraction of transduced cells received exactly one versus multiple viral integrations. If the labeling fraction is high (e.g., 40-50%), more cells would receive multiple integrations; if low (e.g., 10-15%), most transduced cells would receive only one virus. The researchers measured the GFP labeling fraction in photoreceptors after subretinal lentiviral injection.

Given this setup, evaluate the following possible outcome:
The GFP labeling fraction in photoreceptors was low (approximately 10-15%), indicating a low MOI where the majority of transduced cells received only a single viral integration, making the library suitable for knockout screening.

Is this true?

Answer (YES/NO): NO